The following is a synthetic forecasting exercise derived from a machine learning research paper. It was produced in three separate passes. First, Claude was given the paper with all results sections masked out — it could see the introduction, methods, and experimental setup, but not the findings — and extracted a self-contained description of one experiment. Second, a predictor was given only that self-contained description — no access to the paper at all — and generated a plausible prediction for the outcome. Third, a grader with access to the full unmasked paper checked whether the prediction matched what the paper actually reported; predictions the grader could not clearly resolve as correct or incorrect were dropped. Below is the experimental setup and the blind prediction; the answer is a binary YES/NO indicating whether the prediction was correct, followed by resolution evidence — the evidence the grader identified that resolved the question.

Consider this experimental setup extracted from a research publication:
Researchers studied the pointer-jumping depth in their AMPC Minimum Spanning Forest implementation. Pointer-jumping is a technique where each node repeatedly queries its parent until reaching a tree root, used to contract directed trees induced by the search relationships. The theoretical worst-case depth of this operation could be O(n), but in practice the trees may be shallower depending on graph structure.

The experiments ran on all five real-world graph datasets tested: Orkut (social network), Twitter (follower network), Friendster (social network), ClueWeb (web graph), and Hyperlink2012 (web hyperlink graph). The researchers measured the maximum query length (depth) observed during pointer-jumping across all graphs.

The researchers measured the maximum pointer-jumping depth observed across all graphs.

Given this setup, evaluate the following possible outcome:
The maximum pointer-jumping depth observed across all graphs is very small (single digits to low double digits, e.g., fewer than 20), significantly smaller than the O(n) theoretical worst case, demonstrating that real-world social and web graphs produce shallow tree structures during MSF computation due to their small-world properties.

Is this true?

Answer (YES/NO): NO